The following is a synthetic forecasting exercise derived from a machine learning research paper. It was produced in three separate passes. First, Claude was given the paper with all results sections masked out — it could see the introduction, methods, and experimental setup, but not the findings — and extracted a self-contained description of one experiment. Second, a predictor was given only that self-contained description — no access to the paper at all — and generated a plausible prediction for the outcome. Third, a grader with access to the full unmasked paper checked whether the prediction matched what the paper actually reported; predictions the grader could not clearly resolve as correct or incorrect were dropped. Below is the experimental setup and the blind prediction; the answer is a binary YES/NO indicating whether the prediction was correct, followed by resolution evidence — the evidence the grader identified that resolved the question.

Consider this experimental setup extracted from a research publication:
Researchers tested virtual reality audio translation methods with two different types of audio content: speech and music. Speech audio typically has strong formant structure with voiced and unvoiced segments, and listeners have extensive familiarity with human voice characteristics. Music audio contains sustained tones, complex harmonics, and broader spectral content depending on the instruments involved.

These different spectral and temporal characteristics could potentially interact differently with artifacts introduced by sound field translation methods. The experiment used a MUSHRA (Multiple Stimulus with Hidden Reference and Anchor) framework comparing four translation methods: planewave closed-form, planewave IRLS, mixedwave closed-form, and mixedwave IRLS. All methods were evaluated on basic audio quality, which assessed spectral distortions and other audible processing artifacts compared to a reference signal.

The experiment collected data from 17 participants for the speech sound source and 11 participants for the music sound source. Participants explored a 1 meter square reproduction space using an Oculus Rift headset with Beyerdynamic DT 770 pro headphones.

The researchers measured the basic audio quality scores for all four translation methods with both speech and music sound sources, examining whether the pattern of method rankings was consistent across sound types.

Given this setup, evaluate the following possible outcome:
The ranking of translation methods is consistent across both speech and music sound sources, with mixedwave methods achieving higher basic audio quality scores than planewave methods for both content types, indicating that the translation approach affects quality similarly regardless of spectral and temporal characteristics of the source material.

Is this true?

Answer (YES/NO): YES